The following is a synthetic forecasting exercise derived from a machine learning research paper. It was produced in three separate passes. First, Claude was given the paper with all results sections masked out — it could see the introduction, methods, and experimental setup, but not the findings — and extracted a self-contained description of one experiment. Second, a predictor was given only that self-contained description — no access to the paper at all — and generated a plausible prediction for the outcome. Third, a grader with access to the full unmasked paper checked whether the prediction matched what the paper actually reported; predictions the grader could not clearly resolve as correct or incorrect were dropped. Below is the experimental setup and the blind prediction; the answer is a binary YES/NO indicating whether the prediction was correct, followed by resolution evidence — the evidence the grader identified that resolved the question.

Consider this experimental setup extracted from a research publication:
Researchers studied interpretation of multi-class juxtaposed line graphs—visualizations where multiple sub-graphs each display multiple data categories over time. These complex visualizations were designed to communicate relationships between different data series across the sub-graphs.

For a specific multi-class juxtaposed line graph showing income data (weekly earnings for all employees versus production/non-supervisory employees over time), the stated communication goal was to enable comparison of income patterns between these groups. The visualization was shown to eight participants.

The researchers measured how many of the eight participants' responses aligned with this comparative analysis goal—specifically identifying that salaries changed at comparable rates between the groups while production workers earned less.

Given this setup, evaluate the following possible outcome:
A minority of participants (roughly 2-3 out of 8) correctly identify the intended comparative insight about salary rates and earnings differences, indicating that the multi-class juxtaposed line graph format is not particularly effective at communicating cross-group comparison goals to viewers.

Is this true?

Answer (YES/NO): NO